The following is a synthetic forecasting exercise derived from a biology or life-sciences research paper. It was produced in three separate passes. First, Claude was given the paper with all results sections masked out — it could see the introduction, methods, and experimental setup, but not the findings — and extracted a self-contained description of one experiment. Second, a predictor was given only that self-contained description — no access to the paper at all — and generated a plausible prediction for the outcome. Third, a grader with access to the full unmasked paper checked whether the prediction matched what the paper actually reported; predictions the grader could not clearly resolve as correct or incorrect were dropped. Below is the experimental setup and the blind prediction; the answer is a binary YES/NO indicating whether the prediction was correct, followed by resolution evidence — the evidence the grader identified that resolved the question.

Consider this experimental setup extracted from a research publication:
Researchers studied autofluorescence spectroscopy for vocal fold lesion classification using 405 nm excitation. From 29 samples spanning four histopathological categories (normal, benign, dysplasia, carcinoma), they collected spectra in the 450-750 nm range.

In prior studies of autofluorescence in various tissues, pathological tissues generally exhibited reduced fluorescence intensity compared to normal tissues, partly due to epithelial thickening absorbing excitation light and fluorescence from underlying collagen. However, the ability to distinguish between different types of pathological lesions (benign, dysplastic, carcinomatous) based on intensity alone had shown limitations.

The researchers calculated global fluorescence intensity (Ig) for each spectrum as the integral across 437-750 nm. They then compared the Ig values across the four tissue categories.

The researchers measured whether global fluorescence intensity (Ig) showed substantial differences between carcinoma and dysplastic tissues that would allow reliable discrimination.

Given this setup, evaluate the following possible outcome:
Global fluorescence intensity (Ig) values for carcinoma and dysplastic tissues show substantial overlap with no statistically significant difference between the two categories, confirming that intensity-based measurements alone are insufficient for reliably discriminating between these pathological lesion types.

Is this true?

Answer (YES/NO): YES